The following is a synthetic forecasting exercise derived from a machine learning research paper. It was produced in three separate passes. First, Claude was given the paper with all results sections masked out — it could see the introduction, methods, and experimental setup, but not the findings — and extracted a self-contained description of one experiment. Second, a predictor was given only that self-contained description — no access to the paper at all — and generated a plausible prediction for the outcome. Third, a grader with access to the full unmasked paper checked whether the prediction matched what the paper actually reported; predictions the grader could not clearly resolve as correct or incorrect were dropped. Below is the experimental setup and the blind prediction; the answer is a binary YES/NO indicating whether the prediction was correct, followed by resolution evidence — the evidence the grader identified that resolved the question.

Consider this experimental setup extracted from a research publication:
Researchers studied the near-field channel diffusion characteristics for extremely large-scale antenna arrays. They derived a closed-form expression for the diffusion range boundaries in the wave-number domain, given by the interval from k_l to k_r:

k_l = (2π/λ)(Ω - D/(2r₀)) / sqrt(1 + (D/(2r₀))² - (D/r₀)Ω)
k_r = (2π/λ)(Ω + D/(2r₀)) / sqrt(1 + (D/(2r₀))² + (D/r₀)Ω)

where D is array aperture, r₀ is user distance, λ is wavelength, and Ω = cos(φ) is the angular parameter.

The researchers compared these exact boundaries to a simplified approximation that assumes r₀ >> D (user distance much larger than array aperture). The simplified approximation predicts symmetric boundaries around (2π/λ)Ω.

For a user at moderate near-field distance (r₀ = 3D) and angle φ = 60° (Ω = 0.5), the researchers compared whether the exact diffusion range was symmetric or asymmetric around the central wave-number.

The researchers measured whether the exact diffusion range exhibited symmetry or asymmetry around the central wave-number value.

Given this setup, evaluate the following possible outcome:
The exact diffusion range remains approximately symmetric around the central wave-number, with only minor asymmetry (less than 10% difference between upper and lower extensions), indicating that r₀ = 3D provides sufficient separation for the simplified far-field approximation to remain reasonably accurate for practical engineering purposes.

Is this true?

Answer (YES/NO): NO